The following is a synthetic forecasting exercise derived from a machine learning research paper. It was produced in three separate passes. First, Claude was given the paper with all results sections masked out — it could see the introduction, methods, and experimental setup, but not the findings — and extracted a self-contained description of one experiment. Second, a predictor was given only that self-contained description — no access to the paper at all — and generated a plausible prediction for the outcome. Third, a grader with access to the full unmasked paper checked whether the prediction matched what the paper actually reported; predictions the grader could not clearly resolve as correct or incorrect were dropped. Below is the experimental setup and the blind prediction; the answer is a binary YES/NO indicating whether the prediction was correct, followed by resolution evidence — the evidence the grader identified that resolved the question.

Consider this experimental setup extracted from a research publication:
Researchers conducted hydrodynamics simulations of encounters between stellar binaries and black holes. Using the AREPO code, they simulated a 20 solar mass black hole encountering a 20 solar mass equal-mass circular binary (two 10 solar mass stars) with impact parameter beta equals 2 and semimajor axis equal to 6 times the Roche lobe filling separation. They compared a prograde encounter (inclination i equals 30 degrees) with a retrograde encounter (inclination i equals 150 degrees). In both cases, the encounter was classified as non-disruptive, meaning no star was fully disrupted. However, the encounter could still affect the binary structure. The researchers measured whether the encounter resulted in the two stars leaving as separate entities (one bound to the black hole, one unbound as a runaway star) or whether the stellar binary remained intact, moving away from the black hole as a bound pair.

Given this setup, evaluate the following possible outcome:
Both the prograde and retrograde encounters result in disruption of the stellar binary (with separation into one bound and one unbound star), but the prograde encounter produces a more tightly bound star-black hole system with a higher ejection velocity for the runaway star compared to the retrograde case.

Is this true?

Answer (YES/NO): NO